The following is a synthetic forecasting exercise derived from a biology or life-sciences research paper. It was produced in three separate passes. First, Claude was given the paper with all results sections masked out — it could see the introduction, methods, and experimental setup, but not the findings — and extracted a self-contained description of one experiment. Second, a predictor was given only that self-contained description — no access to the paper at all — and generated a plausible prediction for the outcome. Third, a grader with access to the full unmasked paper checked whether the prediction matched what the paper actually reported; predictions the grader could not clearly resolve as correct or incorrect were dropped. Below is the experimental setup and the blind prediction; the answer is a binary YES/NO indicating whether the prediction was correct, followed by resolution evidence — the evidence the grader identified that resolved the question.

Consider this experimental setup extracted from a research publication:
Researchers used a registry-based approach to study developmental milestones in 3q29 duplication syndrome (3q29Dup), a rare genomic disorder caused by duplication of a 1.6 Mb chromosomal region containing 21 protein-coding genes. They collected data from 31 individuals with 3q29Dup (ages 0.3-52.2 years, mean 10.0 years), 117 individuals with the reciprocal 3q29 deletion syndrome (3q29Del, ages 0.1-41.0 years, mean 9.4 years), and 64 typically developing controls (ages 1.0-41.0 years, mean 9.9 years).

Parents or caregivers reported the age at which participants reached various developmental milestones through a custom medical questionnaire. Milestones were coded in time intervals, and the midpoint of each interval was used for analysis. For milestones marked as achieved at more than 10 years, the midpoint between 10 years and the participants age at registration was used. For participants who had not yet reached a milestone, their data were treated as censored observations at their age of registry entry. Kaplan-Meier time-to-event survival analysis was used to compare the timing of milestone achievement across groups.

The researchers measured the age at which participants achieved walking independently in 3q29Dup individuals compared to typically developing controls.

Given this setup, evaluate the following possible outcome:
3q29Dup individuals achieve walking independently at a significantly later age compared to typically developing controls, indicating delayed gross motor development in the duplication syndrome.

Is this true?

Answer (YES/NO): YES